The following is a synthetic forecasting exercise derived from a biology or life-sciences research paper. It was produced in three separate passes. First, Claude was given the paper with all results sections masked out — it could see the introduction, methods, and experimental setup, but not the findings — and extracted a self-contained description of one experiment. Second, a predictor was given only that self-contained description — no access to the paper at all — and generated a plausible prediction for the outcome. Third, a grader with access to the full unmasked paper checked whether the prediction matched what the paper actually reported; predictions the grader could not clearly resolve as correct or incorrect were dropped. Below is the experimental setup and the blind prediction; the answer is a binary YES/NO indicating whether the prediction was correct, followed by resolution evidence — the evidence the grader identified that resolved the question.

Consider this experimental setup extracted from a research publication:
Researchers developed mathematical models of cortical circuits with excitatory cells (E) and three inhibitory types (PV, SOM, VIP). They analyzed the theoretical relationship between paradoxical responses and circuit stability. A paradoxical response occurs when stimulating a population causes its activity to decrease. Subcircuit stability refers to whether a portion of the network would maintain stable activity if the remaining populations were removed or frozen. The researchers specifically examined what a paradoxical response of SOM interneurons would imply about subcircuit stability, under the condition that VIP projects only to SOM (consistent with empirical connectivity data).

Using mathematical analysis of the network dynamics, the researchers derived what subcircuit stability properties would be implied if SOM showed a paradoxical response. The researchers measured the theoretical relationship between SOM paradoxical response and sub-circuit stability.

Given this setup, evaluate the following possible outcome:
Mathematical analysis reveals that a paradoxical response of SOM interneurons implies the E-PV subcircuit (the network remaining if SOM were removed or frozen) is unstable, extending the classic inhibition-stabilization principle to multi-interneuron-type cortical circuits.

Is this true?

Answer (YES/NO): YES